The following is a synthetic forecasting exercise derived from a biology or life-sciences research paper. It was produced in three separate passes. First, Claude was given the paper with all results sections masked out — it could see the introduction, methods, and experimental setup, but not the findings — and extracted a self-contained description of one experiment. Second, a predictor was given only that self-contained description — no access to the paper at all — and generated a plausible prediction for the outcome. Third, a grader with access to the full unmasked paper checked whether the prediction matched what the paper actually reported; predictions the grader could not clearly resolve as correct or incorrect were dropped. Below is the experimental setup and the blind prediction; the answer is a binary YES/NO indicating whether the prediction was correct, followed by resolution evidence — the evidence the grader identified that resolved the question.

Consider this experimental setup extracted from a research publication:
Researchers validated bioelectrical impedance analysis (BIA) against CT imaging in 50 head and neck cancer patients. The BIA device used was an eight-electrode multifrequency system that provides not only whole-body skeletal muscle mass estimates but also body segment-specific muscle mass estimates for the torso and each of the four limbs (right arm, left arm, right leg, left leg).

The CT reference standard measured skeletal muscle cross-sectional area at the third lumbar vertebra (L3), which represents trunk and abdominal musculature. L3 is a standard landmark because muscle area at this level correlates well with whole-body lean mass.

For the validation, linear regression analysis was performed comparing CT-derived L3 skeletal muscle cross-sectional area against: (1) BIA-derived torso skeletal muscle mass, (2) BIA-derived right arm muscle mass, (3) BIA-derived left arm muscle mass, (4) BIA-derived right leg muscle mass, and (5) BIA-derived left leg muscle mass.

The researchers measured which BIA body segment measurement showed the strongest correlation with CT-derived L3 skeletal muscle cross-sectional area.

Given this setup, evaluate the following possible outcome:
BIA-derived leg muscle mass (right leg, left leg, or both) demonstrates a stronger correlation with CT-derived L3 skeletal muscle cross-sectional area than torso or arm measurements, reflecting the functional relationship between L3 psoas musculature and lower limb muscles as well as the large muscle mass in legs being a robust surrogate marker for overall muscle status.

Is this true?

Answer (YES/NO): NO